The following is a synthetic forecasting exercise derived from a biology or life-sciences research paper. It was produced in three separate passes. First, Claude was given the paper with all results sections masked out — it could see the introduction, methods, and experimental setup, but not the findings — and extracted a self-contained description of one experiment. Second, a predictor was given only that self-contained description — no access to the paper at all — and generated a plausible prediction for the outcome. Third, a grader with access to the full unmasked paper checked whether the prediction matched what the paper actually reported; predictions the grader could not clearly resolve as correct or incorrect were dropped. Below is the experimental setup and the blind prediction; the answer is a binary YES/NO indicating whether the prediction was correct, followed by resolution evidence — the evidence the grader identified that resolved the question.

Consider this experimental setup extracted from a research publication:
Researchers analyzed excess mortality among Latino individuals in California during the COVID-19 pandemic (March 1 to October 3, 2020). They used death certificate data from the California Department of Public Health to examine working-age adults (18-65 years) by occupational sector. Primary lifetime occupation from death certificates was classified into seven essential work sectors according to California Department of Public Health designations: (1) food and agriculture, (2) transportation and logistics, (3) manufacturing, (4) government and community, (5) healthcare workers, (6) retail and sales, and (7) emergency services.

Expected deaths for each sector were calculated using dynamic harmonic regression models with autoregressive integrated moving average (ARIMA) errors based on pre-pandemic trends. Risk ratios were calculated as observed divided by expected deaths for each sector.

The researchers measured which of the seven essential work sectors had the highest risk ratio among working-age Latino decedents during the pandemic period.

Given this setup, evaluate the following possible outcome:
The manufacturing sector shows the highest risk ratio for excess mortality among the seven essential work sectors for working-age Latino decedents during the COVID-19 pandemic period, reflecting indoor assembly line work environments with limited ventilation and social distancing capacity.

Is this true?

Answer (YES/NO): YES